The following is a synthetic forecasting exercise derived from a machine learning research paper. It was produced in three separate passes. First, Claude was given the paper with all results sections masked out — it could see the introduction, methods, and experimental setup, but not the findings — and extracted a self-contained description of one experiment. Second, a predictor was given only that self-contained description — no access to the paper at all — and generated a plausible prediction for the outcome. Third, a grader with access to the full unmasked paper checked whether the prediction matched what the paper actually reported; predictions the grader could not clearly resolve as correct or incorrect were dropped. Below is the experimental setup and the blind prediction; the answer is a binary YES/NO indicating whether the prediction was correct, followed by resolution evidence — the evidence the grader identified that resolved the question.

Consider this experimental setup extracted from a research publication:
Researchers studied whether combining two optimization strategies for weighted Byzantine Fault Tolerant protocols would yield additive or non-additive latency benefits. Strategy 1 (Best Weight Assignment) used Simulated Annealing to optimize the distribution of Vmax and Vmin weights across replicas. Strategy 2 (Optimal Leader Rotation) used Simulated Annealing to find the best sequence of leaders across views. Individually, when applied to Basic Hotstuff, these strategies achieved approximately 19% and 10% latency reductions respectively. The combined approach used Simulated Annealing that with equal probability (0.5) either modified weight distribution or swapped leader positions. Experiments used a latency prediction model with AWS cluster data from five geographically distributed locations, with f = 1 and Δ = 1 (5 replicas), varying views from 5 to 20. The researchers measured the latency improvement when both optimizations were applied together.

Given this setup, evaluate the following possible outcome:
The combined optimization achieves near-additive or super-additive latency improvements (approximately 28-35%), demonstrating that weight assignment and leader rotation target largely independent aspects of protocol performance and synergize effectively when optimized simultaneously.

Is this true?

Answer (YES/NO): NO